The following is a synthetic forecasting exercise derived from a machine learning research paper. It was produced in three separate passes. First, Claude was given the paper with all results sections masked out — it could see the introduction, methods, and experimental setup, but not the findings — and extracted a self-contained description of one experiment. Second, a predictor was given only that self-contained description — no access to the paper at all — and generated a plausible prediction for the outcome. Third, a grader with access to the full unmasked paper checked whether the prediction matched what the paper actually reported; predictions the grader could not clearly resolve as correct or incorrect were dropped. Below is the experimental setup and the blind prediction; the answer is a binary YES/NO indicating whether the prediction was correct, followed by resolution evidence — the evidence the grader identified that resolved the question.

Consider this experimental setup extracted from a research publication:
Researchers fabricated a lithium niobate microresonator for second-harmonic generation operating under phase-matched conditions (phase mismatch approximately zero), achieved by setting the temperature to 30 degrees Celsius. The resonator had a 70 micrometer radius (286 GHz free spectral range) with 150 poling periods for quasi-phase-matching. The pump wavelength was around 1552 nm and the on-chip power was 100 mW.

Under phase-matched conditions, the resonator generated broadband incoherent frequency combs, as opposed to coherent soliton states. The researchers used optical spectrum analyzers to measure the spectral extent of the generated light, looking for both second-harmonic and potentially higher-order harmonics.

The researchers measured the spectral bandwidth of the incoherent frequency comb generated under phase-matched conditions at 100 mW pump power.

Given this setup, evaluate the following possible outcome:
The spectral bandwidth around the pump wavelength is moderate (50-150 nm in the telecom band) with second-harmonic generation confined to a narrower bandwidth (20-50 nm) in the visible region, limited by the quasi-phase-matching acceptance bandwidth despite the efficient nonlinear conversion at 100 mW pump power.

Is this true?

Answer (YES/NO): NO